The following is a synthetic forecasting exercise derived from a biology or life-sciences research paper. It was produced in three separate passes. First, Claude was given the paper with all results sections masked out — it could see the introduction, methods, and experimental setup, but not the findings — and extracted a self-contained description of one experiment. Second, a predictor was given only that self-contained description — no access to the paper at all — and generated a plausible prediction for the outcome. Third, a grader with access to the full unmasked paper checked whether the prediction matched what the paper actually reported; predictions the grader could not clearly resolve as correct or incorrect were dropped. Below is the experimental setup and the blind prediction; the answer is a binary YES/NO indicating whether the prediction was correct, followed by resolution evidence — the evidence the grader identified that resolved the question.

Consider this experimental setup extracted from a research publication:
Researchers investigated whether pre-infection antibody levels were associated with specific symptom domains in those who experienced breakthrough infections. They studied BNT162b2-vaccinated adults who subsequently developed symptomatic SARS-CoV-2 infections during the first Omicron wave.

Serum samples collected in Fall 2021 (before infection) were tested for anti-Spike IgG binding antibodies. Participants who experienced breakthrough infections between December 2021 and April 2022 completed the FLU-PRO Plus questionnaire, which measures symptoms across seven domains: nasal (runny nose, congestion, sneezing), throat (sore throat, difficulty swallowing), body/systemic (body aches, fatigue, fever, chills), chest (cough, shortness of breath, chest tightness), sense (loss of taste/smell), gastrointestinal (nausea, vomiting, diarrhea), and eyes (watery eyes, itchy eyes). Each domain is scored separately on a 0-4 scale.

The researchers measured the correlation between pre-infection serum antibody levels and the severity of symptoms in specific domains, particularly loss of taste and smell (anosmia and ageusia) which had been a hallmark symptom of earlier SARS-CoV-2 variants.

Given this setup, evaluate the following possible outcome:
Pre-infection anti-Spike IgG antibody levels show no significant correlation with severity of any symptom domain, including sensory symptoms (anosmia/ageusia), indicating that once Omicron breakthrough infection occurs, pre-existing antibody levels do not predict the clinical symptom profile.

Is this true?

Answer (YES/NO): NO